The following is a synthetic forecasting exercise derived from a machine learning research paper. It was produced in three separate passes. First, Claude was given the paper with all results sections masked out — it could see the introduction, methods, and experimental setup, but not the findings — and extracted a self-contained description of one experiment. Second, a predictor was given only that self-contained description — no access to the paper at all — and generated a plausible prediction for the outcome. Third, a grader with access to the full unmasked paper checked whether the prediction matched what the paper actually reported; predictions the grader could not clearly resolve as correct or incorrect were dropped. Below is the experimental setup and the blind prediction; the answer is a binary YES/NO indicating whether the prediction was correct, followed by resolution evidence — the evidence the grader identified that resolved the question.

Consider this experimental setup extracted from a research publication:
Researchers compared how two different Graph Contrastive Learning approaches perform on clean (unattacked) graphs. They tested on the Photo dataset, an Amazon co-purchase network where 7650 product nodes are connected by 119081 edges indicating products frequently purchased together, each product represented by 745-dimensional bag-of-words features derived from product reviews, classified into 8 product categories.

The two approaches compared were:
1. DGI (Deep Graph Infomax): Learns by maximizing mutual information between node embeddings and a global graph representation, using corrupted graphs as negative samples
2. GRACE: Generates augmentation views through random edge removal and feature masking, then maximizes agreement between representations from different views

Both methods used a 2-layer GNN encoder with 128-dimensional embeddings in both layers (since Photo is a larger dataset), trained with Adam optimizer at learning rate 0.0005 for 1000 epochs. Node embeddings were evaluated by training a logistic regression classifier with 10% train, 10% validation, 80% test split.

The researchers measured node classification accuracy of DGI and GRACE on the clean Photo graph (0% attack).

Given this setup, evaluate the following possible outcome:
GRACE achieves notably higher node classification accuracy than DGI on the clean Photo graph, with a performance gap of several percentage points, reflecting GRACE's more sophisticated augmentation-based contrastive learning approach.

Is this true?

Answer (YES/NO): YES